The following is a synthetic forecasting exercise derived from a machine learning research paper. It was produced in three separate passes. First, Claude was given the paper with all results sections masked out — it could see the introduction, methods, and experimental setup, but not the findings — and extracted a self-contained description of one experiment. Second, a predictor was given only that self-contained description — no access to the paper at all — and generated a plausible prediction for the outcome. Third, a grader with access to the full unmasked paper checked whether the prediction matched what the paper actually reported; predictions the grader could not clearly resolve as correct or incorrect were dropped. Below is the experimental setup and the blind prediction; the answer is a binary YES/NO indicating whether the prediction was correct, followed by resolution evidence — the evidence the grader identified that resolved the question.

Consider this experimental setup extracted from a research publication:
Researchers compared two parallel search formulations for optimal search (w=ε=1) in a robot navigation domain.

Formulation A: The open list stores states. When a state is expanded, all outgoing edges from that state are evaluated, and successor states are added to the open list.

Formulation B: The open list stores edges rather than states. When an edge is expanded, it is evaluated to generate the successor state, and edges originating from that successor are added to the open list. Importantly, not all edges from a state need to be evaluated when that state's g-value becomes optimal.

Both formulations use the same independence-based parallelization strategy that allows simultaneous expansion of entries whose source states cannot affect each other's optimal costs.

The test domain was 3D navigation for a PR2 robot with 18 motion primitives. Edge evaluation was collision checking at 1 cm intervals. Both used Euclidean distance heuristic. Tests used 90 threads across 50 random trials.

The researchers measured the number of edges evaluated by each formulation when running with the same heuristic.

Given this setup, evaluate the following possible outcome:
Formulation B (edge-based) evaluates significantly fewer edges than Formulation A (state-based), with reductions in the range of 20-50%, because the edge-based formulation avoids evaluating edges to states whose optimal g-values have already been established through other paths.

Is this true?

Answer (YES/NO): YES